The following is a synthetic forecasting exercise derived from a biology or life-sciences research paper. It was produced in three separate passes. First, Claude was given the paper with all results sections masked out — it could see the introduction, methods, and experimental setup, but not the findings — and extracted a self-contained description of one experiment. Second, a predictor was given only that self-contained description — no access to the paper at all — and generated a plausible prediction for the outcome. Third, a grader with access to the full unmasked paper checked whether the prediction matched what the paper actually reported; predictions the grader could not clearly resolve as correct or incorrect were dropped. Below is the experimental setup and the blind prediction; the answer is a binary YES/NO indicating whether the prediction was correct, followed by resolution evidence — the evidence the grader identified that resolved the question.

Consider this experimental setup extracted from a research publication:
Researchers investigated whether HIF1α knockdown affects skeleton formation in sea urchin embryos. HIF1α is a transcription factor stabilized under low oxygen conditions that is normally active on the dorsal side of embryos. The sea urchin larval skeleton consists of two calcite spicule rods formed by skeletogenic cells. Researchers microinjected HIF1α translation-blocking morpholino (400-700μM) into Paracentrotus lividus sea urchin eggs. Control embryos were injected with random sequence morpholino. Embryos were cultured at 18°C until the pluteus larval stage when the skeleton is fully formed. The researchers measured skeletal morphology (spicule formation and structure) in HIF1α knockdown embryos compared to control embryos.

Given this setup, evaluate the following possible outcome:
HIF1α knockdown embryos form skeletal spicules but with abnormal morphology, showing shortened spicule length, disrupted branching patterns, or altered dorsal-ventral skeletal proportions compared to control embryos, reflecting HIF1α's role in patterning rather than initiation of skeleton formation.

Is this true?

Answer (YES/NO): NO